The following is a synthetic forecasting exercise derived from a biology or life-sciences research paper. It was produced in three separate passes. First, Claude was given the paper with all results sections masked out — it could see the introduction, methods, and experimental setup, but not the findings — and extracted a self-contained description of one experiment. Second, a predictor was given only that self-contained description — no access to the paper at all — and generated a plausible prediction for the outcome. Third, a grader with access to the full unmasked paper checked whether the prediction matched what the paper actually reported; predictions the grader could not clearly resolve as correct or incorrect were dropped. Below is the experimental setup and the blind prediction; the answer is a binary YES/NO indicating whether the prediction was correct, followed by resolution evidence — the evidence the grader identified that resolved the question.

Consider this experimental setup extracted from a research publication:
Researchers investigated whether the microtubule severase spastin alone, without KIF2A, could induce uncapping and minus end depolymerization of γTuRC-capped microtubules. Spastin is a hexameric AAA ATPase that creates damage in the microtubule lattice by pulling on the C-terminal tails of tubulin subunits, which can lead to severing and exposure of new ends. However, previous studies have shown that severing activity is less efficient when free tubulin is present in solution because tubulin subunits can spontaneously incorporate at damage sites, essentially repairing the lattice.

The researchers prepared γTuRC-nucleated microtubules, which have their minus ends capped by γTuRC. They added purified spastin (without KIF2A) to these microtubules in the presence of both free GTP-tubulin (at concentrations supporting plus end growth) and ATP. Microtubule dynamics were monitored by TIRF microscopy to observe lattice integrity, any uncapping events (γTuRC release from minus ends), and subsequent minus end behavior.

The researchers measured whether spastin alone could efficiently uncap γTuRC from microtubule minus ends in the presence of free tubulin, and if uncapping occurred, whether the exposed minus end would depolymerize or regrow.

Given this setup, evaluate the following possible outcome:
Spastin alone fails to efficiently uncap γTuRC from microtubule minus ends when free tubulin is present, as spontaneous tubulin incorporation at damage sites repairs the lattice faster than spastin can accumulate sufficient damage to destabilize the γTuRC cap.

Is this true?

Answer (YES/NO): YES